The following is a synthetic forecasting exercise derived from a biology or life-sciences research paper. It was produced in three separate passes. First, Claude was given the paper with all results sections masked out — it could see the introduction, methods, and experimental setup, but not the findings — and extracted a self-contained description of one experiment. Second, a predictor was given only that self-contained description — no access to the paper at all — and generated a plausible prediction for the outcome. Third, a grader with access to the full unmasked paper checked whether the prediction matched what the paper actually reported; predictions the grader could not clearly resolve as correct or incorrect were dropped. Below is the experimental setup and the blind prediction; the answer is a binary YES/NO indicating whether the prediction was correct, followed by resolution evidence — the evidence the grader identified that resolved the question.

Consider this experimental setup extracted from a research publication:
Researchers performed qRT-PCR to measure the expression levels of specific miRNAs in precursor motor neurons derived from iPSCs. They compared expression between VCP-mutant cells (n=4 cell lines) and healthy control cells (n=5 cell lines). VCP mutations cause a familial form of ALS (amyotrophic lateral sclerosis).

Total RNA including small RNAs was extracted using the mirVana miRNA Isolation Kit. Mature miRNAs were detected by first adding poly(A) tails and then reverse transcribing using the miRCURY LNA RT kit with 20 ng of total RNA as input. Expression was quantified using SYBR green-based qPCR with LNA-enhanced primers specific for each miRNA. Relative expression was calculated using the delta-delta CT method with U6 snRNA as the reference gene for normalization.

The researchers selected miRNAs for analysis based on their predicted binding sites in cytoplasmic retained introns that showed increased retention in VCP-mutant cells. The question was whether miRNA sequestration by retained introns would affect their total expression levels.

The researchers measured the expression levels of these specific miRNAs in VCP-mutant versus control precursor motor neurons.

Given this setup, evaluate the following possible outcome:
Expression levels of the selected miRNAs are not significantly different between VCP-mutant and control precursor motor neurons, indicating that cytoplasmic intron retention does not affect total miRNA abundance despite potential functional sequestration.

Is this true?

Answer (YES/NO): YES